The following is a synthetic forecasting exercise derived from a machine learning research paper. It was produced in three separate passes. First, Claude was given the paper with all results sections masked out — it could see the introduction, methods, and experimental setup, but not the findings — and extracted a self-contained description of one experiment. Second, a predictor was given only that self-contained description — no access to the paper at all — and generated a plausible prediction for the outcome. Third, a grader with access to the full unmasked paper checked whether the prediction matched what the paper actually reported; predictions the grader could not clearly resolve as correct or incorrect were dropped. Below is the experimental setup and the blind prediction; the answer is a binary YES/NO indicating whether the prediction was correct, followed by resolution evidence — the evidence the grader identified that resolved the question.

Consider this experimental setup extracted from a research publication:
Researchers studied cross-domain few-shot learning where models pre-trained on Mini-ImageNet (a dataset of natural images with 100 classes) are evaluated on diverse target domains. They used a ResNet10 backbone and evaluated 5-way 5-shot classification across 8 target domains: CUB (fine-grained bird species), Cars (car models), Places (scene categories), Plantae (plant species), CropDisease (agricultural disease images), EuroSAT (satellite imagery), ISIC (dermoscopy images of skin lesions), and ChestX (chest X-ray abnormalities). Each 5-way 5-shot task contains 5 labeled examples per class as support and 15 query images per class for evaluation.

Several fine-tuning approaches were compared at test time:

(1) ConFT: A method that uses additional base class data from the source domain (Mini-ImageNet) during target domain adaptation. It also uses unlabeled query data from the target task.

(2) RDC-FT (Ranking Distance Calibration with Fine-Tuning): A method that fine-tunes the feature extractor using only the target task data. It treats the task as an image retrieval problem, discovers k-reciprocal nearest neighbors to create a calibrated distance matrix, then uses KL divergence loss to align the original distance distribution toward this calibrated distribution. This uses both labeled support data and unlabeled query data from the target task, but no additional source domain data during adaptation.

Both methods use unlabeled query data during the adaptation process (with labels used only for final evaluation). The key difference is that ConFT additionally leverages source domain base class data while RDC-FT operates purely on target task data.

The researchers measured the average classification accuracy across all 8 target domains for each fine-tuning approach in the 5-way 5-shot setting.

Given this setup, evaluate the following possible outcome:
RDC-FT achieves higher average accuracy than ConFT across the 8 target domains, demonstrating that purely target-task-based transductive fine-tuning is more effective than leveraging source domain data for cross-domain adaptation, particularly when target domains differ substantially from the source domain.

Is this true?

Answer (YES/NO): NO